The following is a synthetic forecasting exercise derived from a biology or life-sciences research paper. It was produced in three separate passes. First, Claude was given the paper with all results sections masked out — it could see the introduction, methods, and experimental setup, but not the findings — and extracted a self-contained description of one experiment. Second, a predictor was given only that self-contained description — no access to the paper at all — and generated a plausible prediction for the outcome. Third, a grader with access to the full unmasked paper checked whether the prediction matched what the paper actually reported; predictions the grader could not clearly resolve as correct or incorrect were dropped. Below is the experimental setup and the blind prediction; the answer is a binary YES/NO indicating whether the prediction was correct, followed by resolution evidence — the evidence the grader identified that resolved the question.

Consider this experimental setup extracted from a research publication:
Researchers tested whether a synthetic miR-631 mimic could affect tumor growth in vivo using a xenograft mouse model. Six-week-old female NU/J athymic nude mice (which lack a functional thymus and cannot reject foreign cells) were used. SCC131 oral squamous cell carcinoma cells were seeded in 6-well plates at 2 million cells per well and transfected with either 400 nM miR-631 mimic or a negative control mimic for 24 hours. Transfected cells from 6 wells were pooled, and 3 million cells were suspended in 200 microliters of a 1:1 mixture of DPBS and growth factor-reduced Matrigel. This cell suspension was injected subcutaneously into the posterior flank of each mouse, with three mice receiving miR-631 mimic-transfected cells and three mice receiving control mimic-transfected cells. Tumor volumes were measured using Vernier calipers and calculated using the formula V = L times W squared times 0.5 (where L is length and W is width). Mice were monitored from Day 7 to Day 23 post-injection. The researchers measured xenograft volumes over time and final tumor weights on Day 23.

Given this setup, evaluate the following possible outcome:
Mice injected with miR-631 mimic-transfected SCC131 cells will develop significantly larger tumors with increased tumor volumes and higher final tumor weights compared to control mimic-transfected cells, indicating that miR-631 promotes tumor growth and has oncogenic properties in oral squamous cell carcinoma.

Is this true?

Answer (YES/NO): NO